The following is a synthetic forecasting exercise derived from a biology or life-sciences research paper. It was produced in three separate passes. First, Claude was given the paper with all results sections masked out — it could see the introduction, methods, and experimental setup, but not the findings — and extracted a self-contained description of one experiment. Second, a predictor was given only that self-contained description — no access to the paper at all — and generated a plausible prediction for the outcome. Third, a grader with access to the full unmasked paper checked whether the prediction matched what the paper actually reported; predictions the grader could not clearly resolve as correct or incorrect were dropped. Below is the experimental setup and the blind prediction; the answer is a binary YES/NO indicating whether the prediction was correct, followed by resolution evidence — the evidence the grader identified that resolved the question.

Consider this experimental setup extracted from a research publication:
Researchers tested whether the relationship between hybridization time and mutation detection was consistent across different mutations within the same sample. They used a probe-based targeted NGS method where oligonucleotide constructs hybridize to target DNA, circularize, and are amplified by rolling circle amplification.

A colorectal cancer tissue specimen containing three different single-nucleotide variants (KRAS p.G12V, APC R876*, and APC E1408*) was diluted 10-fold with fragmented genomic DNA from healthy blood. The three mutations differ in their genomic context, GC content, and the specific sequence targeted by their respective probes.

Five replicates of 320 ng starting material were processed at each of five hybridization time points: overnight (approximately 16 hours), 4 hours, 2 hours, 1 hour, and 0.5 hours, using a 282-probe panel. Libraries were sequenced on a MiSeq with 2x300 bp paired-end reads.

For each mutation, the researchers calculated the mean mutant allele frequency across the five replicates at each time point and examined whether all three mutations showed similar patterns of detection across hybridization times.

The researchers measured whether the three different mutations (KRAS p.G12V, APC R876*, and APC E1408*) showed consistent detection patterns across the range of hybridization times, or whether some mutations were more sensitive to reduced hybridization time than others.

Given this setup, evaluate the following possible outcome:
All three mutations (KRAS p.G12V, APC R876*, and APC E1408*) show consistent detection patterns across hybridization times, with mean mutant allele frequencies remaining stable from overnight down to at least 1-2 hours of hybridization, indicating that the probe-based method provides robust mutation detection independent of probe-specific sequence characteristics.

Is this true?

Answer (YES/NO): NO